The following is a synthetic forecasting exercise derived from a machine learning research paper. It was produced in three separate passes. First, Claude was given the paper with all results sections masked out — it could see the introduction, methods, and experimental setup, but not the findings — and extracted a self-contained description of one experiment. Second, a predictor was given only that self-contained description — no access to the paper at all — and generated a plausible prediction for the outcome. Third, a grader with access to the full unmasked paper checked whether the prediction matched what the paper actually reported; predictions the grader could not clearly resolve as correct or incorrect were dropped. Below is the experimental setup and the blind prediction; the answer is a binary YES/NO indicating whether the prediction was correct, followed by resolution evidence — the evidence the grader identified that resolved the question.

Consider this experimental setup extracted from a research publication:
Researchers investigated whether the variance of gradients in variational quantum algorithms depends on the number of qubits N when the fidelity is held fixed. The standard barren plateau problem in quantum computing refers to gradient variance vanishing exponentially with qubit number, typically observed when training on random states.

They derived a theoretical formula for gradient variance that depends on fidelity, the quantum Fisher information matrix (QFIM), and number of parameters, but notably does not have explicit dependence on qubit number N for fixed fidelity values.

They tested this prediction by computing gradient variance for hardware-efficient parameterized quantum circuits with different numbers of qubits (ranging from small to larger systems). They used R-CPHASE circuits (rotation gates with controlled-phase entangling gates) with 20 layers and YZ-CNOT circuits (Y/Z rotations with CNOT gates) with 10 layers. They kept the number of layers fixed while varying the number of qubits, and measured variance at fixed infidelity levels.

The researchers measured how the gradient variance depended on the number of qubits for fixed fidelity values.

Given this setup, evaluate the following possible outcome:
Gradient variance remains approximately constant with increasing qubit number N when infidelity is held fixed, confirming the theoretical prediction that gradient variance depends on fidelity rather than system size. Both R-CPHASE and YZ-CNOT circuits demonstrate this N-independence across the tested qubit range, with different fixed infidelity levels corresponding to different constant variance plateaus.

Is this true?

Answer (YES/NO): NO